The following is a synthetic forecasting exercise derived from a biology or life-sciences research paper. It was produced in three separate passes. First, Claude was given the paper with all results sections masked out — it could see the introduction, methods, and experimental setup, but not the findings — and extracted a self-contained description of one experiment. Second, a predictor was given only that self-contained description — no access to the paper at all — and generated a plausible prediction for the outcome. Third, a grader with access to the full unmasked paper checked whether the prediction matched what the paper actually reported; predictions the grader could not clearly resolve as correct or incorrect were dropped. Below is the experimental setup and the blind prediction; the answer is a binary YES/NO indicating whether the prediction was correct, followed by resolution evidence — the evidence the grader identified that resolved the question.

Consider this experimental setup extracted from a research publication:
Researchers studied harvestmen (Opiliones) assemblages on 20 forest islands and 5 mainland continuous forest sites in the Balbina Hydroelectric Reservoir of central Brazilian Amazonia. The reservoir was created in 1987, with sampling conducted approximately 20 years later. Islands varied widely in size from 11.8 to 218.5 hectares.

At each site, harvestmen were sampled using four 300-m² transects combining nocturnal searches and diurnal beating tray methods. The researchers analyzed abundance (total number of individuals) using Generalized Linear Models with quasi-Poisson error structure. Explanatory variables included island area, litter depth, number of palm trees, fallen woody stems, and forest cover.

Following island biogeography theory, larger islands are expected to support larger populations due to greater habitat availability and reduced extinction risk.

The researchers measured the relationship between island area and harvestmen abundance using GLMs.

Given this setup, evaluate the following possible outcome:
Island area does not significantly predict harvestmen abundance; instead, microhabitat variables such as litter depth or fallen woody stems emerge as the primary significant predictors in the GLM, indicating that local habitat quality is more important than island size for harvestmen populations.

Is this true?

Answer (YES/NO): NO